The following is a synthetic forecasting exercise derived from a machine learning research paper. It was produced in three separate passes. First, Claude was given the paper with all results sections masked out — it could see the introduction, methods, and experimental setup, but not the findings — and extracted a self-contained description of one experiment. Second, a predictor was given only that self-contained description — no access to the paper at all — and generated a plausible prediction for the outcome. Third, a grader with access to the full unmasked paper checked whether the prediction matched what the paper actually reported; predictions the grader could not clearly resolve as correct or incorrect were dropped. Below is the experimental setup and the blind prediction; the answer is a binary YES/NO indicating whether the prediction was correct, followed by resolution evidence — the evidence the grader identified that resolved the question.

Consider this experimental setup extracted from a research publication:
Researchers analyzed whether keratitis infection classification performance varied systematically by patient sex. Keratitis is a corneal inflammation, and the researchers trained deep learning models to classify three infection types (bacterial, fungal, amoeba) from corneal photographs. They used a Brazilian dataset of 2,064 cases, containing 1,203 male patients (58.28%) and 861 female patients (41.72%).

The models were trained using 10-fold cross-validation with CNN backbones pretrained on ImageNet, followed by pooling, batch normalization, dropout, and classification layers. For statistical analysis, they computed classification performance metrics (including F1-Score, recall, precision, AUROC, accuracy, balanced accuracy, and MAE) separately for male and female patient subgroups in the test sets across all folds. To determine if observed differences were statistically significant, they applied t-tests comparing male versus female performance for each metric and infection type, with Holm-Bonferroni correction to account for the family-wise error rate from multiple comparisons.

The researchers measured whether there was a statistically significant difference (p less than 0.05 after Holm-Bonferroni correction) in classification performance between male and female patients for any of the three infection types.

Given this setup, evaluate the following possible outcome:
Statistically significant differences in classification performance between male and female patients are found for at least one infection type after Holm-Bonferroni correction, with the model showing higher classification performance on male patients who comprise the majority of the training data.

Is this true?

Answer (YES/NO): NO